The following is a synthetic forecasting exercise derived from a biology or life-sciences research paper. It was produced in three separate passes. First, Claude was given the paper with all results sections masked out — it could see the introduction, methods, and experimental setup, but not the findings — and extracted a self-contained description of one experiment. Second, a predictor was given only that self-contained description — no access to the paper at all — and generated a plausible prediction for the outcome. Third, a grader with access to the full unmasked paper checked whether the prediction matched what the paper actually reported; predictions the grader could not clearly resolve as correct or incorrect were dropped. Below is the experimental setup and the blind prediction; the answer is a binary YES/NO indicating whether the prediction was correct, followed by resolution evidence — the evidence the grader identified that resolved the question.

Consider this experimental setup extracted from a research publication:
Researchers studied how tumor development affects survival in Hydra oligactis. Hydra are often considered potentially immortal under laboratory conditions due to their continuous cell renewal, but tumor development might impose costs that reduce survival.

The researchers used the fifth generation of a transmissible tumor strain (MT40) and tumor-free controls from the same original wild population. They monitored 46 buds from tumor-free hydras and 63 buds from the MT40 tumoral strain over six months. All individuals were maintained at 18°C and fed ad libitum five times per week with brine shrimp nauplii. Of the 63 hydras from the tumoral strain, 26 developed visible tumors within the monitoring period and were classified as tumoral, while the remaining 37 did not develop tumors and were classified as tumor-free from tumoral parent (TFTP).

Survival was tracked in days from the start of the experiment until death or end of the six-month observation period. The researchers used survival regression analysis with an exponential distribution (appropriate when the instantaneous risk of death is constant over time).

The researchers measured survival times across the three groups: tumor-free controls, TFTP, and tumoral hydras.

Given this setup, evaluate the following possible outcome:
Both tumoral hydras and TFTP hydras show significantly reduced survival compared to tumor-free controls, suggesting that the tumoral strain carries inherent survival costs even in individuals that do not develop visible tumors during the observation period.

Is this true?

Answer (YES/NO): NO